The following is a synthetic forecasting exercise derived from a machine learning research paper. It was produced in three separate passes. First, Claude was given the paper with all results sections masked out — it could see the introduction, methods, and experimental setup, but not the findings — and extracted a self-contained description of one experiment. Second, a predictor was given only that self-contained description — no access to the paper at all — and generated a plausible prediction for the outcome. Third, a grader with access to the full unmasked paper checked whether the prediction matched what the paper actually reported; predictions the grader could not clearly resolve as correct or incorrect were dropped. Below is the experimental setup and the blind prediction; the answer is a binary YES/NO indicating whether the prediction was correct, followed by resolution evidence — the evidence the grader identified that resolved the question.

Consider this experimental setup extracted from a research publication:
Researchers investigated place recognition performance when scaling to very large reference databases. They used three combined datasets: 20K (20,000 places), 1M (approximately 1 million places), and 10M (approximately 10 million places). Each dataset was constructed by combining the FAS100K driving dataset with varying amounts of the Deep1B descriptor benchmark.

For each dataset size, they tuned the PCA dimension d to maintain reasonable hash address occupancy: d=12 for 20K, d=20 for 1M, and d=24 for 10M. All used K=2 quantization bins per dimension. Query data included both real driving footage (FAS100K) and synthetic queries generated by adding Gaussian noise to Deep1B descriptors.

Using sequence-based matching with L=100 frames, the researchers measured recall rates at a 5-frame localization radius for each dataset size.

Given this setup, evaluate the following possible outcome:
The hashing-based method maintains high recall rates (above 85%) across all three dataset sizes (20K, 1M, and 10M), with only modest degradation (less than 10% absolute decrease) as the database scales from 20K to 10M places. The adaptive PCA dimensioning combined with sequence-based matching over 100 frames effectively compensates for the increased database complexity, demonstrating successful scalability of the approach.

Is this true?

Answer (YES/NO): NO